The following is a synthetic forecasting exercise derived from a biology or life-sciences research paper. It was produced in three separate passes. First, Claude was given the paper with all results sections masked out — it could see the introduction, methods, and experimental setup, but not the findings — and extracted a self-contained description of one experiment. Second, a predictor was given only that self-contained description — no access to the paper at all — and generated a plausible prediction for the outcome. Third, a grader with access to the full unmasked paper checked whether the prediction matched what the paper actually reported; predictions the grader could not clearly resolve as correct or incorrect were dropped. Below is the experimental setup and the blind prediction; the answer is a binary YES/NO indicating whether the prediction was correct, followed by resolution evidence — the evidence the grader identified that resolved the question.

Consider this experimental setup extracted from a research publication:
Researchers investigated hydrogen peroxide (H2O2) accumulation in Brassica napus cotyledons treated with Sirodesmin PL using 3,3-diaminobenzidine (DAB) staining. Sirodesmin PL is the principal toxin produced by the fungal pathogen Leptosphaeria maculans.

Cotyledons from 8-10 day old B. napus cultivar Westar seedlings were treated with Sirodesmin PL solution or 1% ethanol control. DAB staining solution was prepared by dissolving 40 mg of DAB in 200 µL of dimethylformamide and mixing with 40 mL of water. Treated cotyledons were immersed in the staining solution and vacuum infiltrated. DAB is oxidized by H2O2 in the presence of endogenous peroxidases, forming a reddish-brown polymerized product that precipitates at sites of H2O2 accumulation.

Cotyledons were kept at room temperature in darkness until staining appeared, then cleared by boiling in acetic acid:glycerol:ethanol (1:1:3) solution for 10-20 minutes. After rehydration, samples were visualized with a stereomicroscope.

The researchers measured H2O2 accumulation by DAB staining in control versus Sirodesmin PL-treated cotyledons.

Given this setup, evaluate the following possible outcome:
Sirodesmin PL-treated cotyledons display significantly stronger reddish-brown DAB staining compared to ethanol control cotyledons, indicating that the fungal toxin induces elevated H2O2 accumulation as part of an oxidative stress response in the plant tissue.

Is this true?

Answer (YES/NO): YES